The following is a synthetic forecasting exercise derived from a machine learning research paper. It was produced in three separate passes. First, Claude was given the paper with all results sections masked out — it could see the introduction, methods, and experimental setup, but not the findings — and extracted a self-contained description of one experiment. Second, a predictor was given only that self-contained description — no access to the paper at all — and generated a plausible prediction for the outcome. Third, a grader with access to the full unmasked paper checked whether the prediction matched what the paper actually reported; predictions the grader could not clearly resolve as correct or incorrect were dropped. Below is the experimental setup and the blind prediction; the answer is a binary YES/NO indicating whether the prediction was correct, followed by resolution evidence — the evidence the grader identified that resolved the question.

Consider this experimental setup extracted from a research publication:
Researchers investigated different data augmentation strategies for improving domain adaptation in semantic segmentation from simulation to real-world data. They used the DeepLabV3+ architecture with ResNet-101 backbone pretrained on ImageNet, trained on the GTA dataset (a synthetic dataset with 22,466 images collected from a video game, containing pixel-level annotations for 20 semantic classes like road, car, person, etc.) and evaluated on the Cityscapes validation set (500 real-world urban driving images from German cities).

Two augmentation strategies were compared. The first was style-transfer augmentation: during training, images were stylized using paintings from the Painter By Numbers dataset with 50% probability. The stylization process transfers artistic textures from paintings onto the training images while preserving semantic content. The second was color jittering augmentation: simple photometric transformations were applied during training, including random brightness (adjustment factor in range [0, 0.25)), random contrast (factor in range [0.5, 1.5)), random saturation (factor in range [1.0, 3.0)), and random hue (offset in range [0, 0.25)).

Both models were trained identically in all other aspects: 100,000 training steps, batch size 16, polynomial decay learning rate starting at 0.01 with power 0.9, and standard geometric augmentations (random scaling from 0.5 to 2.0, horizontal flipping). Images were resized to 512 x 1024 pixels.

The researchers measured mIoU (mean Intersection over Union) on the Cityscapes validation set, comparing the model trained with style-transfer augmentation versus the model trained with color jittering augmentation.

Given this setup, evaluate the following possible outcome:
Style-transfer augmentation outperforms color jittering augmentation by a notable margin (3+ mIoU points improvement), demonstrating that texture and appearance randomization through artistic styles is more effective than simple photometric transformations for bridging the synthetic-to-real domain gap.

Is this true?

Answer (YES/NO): NO